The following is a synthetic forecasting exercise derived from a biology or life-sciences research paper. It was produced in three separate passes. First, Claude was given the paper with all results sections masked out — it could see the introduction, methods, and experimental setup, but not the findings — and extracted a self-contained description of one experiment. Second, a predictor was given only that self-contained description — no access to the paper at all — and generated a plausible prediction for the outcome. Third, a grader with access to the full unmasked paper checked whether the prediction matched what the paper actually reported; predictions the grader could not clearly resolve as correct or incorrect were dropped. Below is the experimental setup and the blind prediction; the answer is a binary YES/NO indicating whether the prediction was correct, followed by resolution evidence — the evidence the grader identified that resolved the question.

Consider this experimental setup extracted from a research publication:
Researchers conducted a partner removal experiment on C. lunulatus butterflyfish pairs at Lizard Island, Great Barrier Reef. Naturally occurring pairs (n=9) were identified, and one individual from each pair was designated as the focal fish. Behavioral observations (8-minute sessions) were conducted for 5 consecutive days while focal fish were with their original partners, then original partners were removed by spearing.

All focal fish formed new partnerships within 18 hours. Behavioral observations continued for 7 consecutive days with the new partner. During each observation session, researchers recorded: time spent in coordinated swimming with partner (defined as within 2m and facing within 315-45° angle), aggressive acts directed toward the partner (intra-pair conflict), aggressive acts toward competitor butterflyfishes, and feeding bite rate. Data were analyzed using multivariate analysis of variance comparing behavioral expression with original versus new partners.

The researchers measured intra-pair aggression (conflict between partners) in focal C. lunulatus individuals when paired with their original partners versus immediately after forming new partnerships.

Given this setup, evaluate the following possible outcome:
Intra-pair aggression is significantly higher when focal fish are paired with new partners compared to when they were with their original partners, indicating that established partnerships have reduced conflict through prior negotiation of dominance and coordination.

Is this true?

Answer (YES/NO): YES